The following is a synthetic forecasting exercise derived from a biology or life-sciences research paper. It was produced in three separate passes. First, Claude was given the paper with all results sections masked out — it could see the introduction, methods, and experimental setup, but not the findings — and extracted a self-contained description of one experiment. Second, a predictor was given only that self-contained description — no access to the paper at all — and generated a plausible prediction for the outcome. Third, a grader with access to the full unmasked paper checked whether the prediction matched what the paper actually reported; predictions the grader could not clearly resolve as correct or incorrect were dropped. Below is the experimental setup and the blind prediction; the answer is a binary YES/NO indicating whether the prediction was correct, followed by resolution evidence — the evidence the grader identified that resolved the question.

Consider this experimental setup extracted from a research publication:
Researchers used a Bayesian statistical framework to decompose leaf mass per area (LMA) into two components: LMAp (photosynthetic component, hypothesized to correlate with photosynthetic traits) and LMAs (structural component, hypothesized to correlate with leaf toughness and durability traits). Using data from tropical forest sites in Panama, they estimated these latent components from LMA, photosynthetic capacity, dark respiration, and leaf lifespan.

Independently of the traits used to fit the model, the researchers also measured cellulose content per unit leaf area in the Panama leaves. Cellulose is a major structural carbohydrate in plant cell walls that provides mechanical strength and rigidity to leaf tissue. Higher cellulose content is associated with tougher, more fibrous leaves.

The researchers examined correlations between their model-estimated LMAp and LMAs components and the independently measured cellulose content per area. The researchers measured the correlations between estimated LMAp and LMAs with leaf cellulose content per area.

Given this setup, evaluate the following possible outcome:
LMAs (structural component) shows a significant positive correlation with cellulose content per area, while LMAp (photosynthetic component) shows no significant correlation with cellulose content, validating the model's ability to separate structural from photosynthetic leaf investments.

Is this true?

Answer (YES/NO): NO